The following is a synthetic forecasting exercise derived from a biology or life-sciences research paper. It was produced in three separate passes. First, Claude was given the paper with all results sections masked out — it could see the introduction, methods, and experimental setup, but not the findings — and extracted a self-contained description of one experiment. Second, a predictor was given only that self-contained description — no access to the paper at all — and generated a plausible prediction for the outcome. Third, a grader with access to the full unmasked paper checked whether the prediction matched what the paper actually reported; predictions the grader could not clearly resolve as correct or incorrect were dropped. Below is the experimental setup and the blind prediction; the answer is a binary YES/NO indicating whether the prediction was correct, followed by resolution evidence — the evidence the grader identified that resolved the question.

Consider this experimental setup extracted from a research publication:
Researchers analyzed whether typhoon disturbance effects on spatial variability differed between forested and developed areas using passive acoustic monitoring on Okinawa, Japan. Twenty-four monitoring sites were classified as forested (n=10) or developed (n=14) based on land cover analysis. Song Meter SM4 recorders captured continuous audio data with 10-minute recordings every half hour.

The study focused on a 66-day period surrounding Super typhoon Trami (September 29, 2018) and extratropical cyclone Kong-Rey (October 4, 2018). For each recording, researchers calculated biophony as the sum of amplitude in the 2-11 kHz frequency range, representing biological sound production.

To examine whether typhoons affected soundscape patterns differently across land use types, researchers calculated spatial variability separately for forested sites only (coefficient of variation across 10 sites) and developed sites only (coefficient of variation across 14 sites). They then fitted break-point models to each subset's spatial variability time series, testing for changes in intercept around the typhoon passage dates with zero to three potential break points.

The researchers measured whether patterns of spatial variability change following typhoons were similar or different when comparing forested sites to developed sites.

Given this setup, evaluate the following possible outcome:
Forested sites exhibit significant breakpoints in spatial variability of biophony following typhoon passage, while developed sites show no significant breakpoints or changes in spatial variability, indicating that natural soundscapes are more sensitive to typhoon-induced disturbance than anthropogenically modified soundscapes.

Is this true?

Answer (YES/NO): NO